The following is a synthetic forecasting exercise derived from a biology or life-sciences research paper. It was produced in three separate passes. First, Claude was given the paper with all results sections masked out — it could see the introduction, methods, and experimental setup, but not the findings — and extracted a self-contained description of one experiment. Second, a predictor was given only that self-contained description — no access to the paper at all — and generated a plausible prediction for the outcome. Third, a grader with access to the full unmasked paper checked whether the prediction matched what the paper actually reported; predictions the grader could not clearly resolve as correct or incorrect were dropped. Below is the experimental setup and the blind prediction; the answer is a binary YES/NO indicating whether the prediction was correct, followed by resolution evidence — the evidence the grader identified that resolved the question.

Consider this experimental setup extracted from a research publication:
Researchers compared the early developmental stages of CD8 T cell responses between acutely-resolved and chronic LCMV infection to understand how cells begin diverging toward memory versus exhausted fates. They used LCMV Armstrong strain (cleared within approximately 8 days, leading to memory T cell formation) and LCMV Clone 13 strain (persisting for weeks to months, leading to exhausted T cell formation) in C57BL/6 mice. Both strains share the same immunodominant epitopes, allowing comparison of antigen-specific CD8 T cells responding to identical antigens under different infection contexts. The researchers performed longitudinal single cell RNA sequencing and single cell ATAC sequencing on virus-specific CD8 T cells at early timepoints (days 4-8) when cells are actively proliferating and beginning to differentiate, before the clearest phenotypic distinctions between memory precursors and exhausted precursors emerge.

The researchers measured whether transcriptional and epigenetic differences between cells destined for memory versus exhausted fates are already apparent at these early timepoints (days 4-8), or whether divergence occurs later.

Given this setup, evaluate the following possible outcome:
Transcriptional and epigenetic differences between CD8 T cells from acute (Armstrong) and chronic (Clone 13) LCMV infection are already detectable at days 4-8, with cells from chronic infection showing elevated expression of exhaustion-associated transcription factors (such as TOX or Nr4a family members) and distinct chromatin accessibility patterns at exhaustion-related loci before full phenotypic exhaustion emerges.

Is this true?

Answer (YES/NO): YES